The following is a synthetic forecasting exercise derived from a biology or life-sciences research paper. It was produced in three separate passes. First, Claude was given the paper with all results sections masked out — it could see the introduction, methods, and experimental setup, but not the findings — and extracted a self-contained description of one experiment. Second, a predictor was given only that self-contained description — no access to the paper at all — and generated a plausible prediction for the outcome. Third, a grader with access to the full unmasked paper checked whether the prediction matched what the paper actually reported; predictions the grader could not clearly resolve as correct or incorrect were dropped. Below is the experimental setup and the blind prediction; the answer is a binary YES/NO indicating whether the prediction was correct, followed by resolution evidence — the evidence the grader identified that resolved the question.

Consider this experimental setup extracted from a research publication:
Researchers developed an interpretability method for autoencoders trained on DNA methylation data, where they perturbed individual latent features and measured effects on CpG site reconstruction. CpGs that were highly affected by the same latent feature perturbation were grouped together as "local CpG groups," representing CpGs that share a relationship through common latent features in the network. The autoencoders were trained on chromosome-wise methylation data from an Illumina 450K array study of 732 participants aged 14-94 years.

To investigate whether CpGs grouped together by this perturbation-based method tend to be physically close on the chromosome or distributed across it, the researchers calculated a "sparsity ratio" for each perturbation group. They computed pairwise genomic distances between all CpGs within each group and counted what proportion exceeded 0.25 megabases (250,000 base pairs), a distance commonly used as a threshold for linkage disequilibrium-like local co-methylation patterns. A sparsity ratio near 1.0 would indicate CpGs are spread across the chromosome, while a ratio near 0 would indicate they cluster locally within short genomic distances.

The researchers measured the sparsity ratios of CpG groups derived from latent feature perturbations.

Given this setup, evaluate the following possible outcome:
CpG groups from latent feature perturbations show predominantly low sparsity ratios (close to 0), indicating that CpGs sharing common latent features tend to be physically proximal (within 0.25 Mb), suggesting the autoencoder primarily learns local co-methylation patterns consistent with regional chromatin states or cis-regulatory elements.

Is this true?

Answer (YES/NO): NO